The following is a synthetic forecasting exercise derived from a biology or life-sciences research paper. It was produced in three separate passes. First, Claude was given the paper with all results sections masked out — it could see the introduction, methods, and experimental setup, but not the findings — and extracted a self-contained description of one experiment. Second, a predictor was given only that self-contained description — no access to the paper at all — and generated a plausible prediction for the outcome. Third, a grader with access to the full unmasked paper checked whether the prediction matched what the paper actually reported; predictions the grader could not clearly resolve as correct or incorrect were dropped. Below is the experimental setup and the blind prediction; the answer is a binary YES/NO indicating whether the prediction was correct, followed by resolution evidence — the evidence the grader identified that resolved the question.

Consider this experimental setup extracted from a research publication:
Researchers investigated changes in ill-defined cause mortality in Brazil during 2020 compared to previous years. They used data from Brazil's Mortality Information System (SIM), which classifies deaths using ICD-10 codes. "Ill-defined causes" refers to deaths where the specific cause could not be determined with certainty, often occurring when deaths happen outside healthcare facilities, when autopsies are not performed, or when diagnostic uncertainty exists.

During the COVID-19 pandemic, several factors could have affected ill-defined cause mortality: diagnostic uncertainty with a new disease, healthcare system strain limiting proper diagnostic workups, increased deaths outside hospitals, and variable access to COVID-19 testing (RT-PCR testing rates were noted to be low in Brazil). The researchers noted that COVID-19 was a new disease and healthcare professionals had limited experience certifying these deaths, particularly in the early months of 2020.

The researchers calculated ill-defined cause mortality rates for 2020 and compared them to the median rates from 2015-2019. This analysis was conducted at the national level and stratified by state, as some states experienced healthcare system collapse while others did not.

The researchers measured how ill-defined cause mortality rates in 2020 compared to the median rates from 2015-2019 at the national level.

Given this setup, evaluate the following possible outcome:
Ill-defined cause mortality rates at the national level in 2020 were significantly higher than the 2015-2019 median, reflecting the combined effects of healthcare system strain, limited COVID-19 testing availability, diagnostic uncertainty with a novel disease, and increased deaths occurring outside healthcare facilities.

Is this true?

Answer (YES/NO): YES